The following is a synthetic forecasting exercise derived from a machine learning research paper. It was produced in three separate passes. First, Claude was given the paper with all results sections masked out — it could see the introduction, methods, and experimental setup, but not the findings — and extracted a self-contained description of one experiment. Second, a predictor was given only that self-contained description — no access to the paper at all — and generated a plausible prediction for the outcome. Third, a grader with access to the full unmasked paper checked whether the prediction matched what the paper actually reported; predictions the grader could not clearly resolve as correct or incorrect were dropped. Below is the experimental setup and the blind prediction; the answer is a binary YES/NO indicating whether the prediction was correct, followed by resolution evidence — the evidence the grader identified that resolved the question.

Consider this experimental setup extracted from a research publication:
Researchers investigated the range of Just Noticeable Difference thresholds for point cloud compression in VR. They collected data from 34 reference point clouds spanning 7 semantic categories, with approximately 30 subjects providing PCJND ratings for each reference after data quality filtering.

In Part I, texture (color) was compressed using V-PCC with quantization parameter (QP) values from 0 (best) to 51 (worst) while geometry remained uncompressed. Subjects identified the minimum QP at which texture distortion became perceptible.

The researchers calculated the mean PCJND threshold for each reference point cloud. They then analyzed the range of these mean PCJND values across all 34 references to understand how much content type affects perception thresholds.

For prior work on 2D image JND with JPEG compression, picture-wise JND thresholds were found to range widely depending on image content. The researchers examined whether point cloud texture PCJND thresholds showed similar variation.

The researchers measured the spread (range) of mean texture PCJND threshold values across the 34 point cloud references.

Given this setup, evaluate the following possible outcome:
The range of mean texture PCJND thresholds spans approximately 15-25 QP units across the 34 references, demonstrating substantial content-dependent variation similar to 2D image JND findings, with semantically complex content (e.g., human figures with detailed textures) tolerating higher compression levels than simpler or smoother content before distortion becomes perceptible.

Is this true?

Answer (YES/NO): NO